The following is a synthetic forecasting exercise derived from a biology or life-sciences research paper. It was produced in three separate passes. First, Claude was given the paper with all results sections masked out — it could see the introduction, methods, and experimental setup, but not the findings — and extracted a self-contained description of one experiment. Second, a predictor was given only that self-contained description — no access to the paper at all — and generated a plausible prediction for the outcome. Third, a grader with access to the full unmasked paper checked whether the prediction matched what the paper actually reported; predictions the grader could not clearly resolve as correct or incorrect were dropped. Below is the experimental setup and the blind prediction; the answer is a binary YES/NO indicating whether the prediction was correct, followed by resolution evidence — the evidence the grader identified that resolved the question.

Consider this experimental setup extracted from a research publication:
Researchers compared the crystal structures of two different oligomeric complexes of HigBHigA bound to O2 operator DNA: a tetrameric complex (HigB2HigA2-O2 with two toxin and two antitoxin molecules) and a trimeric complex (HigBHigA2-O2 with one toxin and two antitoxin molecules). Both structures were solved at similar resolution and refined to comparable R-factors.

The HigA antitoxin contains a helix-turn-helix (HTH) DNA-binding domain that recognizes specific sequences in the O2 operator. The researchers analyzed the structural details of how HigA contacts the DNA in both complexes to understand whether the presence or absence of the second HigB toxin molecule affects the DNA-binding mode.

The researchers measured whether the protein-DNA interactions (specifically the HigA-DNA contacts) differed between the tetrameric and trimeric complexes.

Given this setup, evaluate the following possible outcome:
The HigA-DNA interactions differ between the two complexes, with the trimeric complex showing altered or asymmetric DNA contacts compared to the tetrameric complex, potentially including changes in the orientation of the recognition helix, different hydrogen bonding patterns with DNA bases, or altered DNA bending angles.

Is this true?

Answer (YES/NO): NO